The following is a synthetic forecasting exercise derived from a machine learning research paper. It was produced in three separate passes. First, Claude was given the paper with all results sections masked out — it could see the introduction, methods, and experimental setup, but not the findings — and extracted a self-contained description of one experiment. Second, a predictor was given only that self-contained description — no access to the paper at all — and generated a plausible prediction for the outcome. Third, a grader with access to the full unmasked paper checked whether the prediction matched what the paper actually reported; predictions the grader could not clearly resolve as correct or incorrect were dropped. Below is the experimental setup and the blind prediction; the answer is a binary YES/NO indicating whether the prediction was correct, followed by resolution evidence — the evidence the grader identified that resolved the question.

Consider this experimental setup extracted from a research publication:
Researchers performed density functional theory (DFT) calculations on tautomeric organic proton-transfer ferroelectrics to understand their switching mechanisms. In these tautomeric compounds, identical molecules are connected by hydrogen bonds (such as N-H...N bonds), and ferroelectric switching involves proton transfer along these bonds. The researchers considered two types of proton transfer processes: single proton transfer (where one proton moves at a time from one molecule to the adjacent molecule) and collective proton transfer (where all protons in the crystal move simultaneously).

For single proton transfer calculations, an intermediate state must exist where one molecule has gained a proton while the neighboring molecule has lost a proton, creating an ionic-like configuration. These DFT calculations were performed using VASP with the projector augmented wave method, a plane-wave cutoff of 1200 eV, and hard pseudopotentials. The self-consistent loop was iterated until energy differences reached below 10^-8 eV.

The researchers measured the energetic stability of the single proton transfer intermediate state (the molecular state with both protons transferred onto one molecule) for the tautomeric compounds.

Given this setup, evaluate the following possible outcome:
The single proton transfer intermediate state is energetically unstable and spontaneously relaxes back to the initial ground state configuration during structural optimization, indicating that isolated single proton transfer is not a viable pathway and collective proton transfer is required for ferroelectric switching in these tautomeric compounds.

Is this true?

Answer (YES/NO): NO